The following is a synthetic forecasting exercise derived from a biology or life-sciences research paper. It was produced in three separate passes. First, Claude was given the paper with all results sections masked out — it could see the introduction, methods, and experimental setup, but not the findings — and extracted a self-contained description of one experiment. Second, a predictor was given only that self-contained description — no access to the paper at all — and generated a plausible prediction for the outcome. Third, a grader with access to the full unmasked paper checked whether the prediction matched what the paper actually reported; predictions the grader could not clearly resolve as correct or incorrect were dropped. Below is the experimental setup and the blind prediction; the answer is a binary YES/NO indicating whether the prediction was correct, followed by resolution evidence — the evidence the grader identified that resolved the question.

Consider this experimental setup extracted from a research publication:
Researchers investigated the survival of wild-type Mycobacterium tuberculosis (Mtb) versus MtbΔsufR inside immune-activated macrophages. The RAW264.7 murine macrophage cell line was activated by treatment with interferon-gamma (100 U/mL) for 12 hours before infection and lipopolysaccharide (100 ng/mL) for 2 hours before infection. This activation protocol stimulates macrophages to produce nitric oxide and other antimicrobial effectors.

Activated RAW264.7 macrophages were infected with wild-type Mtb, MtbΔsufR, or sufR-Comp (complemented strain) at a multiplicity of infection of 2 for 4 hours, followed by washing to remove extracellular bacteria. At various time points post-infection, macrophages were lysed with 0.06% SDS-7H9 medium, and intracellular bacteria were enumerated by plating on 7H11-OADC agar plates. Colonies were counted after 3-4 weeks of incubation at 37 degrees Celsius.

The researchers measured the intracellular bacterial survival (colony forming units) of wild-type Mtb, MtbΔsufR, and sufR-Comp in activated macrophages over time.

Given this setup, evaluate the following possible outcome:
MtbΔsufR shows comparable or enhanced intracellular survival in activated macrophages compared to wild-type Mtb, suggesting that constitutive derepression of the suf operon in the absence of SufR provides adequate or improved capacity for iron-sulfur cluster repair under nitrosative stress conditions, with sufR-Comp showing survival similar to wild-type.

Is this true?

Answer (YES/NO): NO